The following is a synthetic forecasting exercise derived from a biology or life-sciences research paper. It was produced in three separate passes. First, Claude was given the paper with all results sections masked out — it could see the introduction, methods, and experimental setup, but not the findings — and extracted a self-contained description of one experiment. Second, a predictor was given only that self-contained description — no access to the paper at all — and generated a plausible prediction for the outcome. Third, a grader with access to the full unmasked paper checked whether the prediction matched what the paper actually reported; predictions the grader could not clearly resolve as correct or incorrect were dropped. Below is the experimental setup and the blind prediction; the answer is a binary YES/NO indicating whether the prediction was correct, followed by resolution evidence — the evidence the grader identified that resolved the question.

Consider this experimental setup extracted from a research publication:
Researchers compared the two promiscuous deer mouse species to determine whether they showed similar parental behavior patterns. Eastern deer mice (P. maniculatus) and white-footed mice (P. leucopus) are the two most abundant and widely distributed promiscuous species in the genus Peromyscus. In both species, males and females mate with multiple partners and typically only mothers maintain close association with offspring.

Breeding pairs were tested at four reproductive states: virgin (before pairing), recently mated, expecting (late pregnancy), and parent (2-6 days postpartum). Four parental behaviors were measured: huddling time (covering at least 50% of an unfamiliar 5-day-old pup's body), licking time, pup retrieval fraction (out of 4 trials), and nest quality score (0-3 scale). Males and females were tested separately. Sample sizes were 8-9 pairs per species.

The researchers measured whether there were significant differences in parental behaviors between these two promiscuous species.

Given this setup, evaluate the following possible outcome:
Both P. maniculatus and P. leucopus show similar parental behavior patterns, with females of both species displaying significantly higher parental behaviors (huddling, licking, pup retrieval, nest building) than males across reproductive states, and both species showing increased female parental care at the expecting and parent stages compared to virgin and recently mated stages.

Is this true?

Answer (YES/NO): NO